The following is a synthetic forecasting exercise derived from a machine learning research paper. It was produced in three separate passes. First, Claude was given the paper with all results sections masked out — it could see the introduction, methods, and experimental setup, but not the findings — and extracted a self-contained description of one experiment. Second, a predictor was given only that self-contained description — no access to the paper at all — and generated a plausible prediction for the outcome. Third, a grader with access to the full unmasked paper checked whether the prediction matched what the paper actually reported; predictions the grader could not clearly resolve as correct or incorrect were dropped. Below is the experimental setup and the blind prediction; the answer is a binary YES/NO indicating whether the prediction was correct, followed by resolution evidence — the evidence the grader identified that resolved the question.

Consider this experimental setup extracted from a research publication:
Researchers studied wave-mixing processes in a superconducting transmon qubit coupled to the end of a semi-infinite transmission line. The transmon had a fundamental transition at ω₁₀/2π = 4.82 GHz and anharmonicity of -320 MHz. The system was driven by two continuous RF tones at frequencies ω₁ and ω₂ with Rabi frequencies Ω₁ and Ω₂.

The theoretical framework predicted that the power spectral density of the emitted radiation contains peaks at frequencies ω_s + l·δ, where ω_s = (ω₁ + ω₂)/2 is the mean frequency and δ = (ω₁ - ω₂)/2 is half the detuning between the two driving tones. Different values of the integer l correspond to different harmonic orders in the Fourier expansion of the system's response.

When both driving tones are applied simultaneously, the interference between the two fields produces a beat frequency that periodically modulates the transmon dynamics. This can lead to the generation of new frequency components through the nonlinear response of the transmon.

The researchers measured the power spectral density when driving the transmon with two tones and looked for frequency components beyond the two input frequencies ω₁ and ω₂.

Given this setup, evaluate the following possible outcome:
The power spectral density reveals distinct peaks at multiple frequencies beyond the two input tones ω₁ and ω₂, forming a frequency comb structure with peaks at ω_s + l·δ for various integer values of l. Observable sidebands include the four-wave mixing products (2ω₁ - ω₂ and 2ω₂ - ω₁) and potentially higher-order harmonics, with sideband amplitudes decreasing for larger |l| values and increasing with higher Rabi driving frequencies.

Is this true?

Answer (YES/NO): YES